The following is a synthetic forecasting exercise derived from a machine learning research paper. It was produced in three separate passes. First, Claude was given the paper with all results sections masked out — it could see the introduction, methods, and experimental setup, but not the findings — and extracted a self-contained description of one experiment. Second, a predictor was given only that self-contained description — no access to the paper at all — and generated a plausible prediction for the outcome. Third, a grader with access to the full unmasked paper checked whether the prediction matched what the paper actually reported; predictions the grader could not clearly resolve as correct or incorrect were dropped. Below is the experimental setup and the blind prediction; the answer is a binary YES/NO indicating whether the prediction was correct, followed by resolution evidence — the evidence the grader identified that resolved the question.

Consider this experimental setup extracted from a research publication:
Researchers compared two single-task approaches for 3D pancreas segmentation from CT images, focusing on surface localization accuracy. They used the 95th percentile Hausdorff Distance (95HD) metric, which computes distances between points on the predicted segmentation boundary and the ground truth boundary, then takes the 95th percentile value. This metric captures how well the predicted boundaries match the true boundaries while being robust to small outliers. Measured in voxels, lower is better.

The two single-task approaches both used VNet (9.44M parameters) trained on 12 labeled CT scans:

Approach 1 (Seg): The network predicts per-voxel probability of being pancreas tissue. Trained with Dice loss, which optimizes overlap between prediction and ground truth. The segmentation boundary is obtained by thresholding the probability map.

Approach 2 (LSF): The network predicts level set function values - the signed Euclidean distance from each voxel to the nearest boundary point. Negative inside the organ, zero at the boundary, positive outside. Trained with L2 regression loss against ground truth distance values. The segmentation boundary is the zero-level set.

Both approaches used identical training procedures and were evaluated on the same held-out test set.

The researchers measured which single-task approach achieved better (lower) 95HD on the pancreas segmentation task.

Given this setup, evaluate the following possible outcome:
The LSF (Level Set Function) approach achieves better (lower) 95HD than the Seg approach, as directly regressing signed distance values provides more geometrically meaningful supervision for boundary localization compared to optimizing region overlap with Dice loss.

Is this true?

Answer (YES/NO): YES